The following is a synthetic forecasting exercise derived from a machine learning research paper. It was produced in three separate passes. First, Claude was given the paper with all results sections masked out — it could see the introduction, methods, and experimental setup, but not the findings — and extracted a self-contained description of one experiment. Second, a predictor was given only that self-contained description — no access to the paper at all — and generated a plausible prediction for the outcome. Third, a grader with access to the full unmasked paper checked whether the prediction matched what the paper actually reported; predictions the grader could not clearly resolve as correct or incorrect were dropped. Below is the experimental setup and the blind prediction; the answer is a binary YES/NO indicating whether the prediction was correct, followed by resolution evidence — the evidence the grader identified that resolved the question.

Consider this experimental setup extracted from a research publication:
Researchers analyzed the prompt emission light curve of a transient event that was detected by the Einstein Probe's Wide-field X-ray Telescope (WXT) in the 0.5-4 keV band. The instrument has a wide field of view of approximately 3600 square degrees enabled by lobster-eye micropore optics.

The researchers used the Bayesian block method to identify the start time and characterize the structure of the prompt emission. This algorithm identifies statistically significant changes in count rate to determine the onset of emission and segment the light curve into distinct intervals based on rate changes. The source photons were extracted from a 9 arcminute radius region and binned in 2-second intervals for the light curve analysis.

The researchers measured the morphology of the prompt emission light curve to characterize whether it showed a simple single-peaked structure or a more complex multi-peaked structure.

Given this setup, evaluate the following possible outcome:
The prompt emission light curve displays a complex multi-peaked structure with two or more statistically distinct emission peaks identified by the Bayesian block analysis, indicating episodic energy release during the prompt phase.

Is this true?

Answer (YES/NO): YES